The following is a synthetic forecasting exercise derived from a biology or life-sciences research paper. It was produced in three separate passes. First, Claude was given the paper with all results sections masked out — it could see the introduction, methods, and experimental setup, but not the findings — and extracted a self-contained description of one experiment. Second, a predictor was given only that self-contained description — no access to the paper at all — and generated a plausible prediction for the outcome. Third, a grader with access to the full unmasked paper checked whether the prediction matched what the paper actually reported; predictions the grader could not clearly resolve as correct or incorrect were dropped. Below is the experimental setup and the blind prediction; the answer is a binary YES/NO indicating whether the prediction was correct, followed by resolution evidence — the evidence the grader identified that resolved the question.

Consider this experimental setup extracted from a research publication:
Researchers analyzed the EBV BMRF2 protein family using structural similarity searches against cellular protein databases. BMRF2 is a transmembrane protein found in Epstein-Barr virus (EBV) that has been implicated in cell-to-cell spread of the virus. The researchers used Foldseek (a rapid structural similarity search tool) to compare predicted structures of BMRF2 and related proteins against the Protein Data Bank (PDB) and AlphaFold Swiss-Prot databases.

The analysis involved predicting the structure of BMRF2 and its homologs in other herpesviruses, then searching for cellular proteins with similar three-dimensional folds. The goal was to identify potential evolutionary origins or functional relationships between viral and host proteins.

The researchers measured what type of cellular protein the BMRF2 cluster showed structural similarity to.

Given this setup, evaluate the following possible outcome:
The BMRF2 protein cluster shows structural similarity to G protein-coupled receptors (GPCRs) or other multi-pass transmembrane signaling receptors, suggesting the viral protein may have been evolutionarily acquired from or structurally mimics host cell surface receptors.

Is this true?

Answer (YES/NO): NO